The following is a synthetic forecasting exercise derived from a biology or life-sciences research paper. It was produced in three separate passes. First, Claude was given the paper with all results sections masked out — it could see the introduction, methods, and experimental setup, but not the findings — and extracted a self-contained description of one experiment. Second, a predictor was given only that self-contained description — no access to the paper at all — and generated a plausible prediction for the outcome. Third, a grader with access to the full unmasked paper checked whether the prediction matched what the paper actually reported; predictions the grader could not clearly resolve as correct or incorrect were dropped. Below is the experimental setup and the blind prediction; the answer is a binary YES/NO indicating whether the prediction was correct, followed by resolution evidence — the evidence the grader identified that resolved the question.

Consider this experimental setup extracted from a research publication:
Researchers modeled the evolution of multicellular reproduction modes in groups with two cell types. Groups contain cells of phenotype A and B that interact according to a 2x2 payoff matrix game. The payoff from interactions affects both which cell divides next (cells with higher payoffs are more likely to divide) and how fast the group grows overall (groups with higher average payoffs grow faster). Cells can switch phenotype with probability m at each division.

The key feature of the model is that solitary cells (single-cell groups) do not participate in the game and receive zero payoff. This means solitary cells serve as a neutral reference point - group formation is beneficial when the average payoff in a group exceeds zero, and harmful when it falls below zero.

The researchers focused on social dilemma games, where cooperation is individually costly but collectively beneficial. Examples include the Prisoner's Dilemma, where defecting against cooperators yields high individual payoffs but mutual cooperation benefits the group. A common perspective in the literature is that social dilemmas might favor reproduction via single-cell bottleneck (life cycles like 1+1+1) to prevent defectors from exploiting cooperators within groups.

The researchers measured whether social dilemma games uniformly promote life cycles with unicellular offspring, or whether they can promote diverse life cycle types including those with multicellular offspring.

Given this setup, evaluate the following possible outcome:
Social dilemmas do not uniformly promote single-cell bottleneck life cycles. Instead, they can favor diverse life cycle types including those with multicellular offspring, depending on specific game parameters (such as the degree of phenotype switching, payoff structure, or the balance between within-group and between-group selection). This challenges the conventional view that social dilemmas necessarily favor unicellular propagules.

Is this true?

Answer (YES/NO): YES